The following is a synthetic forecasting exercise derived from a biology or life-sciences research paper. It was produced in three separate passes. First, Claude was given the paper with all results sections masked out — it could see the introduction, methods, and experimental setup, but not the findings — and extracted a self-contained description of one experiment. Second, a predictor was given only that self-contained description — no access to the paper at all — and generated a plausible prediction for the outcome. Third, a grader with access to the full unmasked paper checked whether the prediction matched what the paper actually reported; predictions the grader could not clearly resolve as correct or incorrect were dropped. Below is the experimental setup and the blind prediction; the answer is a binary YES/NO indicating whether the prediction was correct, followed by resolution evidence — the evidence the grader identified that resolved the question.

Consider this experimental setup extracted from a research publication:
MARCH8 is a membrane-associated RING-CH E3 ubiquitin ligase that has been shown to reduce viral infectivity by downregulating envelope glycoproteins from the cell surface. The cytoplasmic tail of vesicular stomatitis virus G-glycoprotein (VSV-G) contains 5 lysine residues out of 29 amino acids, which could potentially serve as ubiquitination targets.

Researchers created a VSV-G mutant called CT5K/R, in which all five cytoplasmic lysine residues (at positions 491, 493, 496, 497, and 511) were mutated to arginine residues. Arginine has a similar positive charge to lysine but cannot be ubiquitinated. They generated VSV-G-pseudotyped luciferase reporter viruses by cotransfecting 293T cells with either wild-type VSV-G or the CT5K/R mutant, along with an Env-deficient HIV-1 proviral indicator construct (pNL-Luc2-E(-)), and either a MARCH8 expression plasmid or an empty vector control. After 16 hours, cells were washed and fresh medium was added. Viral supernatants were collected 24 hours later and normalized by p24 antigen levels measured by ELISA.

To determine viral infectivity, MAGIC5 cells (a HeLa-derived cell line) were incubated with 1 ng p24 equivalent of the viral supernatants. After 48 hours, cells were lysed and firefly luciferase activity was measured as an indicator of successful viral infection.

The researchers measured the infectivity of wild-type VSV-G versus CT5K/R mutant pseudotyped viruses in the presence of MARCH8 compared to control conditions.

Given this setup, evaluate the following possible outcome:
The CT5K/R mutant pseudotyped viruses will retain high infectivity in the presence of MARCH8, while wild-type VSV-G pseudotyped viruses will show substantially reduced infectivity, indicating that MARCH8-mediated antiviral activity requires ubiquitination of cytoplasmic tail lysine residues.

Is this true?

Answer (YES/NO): YES